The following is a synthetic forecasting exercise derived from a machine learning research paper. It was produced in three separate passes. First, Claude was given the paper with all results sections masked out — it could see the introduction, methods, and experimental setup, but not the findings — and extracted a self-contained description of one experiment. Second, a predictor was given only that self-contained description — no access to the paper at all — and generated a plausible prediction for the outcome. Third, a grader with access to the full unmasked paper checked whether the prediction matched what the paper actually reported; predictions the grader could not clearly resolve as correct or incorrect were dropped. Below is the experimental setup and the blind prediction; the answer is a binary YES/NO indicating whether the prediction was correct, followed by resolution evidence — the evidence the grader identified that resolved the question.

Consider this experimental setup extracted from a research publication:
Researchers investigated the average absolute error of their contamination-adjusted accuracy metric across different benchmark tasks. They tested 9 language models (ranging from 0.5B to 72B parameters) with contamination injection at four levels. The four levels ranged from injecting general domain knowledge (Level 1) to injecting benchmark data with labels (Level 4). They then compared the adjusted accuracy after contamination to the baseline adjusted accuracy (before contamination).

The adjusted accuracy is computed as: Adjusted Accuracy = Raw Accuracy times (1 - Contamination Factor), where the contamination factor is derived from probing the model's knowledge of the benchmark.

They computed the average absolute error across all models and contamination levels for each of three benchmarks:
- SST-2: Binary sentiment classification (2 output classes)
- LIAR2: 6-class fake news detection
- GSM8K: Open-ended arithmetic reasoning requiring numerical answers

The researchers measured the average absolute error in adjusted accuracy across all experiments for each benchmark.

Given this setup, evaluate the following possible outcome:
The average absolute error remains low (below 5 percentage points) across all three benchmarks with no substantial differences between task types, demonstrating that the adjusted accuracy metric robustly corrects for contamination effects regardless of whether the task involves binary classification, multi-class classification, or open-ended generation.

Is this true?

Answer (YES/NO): YES